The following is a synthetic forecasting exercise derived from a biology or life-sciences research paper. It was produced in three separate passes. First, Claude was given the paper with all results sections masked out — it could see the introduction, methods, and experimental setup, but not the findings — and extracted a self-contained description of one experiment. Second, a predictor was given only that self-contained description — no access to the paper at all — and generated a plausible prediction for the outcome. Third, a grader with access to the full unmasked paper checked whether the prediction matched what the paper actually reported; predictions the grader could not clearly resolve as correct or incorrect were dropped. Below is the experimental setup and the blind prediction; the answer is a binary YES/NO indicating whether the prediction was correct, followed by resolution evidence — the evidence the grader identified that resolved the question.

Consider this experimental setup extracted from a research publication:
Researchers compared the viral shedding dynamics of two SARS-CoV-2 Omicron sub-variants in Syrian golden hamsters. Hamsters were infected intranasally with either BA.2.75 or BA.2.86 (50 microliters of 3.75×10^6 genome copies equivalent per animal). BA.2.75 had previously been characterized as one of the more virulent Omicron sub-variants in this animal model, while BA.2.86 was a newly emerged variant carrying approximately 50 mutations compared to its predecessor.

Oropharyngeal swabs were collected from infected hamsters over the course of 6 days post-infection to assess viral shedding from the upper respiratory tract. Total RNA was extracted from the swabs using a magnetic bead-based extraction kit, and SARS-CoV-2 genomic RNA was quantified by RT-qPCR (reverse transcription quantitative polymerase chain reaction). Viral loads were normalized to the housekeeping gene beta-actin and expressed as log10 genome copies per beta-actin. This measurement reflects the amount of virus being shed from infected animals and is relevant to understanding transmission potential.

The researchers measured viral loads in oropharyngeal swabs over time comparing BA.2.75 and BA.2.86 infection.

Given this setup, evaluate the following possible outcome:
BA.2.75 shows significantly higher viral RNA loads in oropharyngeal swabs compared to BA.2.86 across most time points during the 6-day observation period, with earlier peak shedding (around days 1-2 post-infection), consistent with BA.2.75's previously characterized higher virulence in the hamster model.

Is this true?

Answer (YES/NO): YES